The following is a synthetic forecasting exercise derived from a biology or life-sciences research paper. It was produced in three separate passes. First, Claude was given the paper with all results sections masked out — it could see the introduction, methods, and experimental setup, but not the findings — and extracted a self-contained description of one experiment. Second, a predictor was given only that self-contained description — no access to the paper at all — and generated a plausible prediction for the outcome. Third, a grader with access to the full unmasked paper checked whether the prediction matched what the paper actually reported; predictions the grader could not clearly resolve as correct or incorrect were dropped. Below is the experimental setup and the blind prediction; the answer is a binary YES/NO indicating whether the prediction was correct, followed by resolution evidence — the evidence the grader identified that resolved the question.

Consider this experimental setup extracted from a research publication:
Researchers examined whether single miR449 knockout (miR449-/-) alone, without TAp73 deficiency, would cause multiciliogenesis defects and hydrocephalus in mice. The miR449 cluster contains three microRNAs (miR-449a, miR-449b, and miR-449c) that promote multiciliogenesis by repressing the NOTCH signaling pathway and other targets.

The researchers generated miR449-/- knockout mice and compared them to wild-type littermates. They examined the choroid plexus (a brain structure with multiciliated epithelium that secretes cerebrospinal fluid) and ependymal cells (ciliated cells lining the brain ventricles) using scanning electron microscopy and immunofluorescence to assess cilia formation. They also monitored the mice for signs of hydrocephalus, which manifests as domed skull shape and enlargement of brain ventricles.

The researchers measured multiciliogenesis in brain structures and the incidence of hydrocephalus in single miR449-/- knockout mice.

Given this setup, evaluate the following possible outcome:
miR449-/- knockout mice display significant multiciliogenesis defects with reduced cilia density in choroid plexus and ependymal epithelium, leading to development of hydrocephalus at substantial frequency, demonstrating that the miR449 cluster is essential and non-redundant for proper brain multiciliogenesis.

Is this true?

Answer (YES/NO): NO